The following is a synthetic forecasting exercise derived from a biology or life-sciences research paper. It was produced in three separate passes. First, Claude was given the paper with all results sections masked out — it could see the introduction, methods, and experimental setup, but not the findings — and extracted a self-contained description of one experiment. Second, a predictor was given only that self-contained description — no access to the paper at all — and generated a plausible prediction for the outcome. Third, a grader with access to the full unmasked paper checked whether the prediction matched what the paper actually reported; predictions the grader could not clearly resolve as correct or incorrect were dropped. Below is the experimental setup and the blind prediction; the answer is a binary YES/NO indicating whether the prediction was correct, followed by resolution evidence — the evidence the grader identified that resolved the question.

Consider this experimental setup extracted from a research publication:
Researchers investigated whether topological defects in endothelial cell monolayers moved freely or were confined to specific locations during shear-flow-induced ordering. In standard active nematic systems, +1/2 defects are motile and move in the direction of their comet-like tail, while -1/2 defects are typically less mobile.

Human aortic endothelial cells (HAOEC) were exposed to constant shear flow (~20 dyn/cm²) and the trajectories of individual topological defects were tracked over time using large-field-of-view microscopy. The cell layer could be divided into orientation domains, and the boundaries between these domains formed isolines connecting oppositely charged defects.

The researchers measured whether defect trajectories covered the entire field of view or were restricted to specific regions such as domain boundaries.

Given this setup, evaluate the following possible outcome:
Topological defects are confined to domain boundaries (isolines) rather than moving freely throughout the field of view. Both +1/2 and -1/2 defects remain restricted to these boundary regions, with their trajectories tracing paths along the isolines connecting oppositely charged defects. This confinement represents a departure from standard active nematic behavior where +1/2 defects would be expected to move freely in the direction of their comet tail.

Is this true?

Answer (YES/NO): YES